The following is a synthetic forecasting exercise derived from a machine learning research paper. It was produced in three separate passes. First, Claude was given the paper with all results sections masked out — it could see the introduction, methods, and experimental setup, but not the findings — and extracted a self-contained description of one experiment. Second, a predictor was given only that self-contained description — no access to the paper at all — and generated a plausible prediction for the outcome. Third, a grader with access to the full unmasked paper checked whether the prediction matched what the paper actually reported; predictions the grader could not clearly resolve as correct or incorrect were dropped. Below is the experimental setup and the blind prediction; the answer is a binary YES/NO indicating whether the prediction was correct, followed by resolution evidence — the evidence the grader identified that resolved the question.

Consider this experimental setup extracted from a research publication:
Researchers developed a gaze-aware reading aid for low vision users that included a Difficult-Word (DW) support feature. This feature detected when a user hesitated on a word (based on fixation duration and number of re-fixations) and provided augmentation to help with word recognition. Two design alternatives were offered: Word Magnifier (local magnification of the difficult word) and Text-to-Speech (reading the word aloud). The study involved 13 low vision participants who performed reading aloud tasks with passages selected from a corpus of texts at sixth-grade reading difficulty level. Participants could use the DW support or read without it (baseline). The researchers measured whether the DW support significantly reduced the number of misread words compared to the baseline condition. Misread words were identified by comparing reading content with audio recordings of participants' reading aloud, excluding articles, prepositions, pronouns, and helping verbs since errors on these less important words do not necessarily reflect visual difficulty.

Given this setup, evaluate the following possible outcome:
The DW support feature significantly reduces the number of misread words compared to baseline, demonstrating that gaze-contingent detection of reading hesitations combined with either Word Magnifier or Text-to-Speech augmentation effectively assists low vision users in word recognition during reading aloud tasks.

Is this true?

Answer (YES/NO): NO